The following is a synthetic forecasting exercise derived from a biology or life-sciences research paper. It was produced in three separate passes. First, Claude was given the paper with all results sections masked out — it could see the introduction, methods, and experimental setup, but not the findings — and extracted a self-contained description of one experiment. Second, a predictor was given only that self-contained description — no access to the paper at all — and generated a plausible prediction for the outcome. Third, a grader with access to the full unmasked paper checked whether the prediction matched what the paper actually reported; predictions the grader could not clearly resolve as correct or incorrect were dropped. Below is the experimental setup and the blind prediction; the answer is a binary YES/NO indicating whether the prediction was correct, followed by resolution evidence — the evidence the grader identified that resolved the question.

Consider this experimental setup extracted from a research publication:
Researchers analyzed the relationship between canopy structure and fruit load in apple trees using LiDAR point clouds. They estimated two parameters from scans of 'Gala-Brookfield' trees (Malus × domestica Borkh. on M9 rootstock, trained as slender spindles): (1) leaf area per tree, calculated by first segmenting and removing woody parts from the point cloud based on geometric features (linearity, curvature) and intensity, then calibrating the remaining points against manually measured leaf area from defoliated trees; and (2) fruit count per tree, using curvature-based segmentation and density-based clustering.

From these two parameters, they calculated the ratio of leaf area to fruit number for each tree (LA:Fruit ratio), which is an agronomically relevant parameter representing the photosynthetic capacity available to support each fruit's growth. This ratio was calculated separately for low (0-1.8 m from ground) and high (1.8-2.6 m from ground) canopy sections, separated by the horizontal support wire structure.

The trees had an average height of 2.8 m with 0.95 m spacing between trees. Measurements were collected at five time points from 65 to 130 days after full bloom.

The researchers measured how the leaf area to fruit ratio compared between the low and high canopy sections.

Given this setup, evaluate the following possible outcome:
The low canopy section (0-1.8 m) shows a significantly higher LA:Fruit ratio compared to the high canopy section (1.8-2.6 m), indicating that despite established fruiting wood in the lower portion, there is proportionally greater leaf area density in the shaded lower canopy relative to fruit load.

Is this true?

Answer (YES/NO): NO